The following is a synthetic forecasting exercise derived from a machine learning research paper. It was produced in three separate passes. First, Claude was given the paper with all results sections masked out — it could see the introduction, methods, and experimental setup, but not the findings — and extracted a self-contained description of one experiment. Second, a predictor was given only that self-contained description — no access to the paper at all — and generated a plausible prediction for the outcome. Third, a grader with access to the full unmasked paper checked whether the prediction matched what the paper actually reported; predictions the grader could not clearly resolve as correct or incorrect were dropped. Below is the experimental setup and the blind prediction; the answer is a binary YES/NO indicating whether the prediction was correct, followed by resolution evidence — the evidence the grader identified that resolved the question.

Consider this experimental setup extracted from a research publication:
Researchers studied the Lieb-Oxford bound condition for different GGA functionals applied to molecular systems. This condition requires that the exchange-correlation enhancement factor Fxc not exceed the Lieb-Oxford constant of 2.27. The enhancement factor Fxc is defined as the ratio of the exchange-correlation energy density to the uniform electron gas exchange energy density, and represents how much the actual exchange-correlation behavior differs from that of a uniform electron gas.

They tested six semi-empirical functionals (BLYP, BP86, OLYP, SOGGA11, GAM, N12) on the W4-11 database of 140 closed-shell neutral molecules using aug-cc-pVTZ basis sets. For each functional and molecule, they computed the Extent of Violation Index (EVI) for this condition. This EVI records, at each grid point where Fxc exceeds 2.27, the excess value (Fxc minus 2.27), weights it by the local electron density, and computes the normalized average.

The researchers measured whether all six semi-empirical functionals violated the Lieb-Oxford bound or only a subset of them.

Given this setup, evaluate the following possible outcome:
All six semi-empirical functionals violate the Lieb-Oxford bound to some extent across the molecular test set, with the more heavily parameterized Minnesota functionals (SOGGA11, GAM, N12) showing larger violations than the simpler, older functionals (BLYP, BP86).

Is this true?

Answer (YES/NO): NO